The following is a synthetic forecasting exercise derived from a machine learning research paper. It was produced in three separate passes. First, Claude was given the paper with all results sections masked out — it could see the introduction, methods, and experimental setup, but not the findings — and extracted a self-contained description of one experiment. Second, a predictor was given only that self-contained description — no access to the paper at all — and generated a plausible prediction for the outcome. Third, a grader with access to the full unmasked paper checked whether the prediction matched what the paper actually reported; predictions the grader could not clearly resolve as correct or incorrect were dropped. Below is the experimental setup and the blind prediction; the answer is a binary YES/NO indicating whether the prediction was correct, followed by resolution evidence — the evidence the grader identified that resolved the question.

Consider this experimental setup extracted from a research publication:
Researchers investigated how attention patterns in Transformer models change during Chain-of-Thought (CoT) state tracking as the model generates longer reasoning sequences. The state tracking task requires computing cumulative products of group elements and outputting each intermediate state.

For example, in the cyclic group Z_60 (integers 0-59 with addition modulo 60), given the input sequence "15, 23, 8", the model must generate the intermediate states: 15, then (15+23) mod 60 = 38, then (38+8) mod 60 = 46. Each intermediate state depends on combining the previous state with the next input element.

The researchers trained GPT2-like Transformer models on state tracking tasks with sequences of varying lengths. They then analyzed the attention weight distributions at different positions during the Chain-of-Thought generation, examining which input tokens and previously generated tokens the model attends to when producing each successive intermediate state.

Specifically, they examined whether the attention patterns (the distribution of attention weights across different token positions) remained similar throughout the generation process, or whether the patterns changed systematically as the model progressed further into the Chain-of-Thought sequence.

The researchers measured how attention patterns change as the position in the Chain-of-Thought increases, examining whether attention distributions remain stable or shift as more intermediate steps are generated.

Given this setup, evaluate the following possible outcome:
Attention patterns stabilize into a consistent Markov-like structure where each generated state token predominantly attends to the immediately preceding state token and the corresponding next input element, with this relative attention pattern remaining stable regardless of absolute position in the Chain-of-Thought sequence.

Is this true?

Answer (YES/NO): NO